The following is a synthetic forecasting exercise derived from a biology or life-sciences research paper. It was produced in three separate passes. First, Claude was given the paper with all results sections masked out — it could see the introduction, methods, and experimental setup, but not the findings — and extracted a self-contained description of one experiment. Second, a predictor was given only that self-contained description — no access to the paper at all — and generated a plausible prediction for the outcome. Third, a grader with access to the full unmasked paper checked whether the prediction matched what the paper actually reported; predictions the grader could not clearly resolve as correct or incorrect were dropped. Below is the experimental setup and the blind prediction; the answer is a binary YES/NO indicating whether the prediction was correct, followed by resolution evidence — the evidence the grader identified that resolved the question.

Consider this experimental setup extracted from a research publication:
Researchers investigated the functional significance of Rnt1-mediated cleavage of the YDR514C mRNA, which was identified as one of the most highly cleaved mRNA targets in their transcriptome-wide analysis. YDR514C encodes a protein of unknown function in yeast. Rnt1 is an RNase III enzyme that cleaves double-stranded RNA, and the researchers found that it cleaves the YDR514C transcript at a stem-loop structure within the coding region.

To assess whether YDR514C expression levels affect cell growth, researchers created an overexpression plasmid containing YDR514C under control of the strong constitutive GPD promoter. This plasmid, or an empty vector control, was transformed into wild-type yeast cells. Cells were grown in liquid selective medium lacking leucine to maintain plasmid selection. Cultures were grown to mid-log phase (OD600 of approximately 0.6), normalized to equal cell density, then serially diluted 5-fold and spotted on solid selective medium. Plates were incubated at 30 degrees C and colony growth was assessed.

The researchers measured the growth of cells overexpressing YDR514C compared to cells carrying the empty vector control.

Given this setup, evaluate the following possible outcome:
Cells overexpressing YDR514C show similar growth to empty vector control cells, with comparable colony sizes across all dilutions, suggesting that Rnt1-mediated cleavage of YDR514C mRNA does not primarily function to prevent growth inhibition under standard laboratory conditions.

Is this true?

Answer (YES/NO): NO